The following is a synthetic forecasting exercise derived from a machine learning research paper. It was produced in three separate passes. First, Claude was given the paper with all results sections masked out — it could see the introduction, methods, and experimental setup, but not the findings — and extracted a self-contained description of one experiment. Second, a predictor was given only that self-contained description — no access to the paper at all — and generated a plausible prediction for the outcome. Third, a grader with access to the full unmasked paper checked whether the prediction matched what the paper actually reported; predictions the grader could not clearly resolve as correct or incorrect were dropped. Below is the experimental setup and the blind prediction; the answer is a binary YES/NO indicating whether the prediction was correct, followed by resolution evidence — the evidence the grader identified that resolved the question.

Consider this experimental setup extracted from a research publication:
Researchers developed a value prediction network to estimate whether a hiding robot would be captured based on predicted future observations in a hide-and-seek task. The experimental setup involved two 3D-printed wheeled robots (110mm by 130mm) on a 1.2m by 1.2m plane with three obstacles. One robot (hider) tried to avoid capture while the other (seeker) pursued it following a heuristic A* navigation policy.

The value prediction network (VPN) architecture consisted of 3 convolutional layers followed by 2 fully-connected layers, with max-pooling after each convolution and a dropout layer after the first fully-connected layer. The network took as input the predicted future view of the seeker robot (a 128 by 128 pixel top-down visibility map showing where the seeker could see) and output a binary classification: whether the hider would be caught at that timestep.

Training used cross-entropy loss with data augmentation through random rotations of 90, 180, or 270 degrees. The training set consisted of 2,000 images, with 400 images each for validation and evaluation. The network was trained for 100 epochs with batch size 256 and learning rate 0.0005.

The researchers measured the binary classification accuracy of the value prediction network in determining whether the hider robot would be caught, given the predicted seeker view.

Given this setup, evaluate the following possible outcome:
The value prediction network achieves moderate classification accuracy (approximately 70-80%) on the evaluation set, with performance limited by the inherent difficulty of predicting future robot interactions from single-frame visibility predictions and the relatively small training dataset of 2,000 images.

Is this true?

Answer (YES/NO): NO